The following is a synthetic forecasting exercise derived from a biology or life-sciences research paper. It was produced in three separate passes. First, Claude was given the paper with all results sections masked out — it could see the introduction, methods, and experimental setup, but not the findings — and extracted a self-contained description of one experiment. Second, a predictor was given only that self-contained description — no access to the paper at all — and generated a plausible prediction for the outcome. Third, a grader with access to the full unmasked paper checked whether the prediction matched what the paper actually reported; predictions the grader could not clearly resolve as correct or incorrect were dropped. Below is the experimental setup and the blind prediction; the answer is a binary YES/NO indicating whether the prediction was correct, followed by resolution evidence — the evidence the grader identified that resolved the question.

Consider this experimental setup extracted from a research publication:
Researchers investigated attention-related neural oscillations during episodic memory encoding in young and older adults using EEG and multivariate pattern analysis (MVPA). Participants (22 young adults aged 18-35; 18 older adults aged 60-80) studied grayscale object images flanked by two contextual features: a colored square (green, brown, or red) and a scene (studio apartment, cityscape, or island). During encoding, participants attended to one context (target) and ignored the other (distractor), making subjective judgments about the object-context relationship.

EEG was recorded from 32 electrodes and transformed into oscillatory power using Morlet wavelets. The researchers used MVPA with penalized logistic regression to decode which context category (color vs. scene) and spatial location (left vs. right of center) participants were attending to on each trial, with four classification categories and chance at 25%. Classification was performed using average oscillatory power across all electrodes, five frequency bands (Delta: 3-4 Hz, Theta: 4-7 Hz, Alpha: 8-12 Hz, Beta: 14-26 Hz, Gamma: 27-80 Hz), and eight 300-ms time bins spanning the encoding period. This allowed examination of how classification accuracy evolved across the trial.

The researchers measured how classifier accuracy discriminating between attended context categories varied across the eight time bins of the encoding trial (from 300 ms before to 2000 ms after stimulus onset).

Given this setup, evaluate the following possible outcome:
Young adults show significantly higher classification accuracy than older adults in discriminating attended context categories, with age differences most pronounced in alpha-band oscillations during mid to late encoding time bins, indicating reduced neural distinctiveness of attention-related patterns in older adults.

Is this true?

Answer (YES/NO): NO